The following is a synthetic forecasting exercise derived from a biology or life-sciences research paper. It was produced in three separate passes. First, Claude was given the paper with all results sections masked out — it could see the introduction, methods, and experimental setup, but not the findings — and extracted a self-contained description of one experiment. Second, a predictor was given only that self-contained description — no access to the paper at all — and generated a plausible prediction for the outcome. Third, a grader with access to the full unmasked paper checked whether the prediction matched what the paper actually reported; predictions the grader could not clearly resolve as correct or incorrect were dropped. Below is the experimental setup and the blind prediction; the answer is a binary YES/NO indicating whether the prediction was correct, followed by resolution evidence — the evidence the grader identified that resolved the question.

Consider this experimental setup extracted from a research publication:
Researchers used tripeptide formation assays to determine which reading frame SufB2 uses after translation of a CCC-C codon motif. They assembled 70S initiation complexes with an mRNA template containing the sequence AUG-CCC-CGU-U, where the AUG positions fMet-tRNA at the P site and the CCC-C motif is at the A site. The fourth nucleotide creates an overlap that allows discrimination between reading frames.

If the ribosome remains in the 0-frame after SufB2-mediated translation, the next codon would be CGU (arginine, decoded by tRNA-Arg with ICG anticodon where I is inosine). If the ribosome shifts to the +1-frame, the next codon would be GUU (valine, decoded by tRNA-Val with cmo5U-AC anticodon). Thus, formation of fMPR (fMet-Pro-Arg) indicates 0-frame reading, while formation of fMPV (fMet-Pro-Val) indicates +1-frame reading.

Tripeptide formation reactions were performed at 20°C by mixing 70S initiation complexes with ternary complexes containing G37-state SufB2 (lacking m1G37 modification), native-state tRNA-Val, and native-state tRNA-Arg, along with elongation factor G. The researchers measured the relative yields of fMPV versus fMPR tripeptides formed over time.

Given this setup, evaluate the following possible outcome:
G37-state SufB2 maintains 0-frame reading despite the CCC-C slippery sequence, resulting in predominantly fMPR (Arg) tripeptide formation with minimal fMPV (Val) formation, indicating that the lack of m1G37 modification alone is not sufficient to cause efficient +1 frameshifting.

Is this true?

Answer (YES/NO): NO